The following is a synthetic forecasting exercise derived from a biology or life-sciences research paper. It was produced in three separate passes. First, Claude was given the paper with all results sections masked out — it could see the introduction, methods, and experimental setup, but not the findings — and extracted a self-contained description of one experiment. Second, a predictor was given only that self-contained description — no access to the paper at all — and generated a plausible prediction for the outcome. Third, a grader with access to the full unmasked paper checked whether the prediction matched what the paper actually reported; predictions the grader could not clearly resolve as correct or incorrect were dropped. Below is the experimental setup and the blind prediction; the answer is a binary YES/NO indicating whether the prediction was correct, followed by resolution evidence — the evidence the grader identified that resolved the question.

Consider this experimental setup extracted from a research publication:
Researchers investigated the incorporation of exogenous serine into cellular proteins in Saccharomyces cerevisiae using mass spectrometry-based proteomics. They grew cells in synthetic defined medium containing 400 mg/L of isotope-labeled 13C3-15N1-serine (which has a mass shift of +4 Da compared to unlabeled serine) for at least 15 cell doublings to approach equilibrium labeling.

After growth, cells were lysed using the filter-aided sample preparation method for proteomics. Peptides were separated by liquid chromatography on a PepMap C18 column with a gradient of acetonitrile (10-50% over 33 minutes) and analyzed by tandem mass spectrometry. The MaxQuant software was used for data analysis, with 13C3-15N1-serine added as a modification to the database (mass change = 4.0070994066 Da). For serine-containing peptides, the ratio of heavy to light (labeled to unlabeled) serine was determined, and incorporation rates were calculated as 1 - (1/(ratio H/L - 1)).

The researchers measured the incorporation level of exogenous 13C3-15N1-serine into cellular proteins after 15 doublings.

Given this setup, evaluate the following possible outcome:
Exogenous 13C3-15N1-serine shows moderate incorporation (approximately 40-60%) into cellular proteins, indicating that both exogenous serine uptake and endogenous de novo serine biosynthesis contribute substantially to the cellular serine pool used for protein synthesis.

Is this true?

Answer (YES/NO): NO